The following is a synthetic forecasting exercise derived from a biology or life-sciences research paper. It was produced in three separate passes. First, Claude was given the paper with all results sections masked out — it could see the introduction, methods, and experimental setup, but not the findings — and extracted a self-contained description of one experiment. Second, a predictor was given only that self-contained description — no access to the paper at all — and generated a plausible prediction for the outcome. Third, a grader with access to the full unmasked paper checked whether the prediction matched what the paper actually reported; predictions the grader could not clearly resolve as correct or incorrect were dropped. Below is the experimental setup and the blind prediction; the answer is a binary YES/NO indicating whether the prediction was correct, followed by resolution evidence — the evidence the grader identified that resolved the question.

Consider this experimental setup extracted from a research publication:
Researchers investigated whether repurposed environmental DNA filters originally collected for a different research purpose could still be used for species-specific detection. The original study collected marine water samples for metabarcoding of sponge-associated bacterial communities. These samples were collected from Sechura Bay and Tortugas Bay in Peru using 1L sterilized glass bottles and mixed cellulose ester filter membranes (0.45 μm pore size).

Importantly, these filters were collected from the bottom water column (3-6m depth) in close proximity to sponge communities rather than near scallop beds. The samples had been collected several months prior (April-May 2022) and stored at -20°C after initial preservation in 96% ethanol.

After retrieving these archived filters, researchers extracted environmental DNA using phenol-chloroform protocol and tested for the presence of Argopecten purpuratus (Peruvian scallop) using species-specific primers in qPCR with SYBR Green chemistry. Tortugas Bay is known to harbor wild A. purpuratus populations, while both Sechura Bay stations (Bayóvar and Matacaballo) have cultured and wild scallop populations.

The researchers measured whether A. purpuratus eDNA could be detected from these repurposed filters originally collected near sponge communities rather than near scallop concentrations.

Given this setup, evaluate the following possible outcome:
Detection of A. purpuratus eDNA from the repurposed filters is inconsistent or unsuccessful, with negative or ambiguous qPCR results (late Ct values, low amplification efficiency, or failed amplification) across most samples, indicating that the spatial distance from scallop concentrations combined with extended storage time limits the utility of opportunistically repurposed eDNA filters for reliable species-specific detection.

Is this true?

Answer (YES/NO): NO